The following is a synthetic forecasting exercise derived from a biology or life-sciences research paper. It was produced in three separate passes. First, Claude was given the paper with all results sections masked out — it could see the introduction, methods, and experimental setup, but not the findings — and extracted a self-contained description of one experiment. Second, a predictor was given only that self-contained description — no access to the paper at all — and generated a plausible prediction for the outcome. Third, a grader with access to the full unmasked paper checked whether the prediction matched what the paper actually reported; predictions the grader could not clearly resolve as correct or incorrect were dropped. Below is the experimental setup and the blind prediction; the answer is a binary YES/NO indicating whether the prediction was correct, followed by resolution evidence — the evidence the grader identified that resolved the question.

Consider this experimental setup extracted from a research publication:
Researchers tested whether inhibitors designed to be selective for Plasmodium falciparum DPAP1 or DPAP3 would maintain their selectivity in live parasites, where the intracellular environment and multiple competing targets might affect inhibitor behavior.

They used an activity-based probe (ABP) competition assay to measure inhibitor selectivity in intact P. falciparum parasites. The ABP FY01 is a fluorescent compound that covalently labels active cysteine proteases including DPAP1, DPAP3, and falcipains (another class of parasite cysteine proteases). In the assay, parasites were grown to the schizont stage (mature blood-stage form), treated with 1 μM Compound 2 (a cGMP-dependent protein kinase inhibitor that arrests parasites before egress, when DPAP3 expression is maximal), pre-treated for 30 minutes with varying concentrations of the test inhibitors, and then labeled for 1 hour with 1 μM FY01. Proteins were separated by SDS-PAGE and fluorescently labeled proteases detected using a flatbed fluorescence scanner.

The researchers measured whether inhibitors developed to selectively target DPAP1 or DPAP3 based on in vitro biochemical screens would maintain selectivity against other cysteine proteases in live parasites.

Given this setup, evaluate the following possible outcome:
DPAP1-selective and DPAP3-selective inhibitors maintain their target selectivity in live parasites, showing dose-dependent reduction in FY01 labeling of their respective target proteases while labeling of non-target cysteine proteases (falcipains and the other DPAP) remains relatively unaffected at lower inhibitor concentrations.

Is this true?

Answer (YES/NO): YES